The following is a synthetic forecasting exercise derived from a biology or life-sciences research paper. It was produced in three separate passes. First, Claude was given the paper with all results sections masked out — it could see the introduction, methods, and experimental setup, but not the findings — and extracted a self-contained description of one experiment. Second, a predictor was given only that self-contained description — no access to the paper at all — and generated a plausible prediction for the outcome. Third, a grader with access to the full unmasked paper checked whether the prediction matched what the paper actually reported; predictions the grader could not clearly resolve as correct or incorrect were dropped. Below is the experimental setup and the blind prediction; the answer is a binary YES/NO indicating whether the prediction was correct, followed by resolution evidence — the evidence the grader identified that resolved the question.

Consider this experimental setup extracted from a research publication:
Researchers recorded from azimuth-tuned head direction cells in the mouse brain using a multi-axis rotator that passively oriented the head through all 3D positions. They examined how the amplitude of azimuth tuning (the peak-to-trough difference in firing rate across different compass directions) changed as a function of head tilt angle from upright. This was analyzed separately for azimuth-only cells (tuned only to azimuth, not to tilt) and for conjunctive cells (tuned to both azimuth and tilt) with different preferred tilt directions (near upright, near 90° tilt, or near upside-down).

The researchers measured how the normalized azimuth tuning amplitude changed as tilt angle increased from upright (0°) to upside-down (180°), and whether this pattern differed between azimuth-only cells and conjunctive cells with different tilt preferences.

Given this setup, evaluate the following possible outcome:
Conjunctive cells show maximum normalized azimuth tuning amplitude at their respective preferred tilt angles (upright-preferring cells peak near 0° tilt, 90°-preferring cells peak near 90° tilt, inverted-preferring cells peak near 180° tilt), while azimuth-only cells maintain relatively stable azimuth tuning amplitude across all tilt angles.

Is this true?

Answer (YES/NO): NO